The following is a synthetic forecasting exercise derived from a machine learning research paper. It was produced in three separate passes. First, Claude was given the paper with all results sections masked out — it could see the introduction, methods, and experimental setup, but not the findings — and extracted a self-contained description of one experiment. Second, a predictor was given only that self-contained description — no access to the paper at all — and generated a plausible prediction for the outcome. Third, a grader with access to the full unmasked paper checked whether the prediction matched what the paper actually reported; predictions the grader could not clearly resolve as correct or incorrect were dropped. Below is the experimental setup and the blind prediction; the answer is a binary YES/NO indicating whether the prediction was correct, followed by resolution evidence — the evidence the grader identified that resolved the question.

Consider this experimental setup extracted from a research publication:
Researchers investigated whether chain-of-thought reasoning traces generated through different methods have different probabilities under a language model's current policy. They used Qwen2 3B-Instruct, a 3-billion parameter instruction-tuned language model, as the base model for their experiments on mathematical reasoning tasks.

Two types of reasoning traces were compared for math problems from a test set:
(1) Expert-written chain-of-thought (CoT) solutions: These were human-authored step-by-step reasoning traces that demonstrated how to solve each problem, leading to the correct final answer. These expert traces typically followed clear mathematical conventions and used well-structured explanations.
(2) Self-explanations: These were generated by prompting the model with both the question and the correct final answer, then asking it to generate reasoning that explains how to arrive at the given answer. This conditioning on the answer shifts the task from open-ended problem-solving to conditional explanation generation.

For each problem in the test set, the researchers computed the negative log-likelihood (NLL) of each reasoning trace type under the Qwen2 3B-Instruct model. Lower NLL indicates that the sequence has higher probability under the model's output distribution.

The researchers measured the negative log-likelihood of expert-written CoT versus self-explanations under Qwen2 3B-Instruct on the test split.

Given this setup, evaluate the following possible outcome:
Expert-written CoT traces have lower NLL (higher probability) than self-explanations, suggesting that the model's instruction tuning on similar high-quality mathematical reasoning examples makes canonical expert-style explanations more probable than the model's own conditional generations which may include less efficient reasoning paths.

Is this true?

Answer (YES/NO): NO